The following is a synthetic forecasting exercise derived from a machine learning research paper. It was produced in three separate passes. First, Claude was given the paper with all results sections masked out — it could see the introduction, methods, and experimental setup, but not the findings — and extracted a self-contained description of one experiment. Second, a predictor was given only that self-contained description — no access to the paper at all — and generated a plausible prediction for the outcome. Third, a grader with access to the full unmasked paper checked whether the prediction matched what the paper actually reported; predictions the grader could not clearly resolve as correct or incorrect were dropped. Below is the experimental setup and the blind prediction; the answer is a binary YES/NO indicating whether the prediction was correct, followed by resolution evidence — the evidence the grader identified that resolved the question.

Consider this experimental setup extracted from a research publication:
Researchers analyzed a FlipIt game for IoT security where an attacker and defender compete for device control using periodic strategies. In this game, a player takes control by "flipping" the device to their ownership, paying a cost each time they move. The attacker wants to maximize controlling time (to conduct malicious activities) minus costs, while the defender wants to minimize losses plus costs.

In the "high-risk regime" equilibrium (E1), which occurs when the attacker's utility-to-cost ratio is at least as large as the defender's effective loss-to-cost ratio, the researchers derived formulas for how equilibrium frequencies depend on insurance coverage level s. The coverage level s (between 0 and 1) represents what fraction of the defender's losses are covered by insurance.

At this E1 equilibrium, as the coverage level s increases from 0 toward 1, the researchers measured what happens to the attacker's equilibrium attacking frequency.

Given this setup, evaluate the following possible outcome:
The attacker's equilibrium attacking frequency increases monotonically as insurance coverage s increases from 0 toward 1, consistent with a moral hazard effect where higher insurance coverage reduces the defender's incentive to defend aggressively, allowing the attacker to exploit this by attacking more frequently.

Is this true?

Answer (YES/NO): NO